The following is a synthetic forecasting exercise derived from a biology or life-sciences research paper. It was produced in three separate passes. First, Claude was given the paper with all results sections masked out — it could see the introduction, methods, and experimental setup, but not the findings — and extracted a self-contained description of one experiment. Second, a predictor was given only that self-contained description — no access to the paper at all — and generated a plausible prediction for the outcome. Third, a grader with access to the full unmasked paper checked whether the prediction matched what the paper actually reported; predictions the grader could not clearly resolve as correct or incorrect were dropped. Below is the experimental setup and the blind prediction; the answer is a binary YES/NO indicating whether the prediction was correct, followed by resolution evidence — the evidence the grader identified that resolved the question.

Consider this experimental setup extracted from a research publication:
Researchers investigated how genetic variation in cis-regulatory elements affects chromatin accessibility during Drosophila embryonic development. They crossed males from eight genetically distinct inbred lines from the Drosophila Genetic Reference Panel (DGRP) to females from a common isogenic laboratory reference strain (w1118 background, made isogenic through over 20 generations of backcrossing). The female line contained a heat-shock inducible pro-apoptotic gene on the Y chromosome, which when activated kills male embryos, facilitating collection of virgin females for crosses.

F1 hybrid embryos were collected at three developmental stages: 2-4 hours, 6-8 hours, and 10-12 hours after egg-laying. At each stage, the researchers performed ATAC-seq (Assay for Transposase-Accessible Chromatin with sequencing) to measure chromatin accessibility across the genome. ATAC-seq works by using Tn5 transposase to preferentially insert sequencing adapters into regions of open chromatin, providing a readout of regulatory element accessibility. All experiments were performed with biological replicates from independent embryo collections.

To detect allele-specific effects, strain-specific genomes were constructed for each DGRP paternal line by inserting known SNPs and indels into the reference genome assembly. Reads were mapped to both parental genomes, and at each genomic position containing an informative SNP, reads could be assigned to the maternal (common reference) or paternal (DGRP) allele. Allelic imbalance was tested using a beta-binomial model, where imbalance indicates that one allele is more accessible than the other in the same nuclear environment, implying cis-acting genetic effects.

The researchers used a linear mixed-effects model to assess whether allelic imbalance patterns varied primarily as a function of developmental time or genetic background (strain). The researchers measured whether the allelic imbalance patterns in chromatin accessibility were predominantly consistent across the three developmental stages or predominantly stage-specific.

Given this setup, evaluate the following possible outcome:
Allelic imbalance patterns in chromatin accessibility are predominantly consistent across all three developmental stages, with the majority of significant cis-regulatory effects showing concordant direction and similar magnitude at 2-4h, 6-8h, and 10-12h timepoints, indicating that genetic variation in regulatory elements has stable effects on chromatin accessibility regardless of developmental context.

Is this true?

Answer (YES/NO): YES